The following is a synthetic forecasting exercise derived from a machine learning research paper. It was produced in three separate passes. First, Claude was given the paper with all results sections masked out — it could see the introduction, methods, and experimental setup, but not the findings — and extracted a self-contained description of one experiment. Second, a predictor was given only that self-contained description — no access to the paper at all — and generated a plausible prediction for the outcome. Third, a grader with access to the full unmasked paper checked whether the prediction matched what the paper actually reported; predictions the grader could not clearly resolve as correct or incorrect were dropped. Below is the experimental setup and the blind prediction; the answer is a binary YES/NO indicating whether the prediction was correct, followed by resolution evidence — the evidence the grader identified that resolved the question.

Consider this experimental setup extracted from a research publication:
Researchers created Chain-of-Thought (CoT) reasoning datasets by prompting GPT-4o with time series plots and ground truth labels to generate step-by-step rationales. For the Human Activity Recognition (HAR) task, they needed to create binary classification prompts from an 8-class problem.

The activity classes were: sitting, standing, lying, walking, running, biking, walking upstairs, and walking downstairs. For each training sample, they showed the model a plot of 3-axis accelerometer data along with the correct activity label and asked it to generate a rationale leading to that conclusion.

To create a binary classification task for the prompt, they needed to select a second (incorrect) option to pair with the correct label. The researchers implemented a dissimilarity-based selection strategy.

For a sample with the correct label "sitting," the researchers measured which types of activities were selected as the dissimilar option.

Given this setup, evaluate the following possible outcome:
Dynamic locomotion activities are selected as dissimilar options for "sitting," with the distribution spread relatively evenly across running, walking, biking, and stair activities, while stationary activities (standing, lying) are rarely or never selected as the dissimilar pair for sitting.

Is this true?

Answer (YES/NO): NO